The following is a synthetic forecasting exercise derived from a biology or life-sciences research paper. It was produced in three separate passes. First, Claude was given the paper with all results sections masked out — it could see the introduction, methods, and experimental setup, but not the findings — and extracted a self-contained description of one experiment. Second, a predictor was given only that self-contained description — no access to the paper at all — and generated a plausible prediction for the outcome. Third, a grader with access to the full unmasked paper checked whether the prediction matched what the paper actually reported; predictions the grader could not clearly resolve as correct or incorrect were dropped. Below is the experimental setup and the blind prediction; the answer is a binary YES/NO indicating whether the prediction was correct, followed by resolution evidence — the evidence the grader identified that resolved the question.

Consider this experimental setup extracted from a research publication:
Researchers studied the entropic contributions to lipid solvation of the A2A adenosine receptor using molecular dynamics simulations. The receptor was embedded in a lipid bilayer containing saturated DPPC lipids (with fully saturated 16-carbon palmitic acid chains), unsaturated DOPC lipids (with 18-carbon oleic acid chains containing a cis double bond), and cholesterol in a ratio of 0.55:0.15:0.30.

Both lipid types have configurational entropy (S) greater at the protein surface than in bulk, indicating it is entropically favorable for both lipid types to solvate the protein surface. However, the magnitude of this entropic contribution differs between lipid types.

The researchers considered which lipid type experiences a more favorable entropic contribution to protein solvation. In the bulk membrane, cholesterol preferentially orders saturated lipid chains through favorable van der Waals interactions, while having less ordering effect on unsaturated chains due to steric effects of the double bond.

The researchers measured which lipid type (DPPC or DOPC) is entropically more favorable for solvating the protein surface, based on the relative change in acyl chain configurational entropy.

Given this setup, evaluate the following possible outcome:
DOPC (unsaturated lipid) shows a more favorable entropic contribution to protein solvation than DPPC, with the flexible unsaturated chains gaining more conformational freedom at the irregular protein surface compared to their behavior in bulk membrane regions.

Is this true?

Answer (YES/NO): NO